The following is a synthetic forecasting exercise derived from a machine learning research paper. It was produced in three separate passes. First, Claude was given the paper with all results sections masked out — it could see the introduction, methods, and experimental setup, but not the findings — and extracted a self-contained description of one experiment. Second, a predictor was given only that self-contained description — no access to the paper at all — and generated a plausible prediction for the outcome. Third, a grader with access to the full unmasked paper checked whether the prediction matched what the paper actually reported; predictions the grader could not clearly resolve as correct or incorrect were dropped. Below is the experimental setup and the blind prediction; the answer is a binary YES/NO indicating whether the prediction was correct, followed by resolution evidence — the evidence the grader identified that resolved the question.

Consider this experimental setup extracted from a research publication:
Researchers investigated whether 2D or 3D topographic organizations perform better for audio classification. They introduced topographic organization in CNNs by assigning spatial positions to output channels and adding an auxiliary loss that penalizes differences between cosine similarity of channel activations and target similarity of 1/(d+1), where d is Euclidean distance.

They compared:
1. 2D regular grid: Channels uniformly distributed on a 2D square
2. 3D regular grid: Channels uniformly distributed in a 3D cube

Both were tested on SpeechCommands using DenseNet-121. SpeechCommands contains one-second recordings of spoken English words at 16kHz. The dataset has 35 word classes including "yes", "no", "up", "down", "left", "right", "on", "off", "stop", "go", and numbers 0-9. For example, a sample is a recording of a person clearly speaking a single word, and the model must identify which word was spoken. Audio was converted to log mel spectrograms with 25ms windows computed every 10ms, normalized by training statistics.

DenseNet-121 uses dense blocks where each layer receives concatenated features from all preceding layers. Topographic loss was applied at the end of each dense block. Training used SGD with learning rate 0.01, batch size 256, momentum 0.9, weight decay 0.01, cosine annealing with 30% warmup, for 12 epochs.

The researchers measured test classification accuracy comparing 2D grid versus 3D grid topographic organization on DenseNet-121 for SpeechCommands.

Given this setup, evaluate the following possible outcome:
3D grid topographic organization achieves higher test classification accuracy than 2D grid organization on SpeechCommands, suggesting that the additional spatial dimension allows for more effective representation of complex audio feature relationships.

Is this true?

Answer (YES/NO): NO